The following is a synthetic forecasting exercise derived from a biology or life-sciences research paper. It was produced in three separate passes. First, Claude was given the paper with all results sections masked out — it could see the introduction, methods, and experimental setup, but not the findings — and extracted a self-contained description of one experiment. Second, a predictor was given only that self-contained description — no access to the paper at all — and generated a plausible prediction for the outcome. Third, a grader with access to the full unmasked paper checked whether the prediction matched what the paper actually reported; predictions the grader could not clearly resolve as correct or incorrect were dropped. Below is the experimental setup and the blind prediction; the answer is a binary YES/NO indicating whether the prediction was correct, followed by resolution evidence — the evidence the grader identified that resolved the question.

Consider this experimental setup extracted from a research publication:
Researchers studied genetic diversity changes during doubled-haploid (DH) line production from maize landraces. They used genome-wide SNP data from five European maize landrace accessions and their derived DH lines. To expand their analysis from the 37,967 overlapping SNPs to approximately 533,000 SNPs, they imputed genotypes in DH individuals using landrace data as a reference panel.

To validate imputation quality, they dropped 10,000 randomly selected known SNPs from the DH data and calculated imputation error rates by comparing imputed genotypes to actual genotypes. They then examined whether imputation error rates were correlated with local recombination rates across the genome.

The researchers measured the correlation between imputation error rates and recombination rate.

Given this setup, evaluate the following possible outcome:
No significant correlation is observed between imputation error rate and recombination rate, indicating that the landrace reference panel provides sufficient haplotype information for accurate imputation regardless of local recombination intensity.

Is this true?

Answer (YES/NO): YES